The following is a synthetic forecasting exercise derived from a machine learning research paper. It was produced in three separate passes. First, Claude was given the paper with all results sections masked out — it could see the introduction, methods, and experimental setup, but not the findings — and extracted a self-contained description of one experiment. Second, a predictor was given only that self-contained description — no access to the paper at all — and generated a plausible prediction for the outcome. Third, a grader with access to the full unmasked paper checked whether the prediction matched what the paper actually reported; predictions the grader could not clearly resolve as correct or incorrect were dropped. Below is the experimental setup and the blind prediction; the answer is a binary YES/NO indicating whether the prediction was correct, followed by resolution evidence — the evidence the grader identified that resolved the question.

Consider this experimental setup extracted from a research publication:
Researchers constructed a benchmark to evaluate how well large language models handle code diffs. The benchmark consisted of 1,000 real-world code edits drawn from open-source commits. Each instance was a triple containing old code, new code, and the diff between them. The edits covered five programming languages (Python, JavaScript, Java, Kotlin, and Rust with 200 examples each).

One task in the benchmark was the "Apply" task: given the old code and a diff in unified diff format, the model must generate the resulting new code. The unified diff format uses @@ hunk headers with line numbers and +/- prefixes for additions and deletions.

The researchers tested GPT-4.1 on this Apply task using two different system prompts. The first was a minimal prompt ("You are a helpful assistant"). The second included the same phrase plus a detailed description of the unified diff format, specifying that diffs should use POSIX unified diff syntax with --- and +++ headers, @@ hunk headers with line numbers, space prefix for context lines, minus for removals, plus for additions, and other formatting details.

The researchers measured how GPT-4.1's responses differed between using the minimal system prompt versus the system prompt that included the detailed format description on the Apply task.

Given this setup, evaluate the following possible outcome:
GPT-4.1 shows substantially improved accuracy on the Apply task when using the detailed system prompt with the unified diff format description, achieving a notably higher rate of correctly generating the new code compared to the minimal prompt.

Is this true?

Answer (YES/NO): NO